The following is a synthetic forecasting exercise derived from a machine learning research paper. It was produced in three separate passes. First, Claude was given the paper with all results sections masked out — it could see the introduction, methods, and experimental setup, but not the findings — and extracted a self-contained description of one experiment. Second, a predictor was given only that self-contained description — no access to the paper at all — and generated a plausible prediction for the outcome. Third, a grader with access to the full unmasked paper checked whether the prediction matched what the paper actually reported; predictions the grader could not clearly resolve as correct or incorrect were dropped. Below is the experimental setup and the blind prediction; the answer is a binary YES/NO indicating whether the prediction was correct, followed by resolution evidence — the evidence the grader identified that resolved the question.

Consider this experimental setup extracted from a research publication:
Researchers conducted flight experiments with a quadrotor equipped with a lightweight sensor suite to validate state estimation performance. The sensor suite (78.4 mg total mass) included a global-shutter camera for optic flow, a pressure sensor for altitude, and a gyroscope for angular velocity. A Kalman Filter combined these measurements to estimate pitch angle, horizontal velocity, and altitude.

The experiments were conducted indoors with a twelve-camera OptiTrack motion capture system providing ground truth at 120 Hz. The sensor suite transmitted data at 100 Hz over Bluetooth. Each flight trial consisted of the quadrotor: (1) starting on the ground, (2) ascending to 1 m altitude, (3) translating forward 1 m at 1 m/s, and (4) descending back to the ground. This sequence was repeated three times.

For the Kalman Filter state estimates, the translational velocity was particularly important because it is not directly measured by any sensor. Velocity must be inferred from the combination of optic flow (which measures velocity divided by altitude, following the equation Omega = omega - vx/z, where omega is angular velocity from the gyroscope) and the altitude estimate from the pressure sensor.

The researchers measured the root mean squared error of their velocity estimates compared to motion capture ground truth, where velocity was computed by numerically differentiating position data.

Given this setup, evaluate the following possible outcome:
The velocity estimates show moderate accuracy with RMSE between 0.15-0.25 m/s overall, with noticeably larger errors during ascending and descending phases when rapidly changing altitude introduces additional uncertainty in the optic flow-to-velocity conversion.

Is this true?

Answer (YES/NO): NO